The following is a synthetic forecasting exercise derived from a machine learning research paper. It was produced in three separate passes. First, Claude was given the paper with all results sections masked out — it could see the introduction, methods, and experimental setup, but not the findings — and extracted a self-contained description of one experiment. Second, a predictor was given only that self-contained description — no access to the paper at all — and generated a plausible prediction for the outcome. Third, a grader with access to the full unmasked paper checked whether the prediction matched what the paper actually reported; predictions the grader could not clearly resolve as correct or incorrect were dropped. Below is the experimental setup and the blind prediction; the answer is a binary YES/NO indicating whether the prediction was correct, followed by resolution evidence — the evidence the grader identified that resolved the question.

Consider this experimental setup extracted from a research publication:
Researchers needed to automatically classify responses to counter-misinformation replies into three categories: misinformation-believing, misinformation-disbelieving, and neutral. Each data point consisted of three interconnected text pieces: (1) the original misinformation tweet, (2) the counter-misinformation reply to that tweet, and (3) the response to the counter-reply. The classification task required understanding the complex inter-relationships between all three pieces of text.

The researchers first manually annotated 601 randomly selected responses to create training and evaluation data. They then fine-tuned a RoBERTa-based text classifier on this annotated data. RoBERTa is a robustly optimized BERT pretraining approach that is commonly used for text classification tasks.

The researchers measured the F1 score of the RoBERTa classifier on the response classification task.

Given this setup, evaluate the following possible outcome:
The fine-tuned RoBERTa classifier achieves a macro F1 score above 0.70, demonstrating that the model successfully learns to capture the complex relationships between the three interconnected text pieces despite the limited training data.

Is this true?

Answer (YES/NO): NO